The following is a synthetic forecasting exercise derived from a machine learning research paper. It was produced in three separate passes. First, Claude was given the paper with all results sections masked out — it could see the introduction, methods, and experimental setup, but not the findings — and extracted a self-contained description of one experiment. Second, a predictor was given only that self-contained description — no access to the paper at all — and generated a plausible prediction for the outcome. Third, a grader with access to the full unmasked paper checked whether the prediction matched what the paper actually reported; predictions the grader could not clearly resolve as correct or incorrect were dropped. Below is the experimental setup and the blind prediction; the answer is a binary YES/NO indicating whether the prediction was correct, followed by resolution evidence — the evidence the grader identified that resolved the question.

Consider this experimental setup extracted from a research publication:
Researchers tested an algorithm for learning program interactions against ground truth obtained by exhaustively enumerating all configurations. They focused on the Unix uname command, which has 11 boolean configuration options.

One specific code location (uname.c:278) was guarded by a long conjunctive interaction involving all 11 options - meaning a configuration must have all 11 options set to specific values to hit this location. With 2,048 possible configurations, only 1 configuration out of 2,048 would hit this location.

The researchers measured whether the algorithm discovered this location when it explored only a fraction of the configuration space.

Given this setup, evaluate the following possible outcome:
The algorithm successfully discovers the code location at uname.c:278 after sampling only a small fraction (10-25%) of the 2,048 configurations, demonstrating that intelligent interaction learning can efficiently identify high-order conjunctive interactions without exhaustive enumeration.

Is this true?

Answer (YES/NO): NO